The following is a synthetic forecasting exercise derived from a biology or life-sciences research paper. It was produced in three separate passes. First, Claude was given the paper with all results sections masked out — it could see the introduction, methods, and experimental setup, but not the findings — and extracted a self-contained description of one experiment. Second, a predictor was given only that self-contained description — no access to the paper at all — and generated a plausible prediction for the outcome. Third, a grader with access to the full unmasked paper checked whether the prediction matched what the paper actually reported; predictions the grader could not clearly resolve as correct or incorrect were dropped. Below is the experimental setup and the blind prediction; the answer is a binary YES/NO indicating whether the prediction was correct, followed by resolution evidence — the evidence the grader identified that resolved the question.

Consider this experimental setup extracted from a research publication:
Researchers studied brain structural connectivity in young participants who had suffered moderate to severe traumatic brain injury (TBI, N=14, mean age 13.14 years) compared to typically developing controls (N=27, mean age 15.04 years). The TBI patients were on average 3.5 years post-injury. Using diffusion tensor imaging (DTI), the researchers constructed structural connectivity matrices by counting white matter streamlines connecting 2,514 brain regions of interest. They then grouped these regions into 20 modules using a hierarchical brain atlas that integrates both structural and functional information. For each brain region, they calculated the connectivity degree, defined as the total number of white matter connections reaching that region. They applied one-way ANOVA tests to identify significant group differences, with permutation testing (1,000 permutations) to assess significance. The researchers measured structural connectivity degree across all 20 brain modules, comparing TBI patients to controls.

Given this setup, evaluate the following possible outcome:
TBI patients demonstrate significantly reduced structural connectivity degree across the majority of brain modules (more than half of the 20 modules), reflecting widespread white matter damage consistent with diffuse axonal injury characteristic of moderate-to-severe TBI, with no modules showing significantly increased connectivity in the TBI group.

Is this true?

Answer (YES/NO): NO